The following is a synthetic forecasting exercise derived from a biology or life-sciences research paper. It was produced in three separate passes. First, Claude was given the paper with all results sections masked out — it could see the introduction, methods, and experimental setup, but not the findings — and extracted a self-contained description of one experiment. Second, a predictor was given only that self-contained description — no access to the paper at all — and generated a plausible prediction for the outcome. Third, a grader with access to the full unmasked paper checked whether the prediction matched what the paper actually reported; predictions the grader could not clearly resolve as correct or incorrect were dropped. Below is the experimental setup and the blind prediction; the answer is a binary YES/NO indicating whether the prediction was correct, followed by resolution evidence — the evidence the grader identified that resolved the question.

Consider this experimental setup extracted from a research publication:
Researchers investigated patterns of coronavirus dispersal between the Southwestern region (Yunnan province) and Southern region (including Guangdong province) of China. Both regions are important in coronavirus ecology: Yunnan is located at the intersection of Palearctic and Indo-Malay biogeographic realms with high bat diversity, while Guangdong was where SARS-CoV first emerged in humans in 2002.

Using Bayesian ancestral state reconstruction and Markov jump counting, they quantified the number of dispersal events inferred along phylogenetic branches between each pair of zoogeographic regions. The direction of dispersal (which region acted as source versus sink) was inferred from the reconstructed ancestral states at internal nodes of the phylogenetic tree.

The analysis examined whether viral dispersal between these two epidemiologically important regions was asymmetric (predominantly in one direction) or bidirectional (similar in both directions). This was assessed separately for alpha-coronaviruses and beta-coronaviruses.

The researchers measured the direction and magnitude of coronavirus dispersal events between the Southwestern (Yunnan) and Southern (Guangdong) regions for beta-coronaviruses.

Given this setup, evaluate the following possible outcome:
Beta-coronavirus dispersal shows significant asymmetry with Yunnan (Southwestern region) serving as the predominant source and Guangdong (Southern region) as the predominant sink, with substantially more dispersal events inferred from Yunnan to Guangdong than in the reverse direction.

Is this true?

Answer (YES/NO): NO